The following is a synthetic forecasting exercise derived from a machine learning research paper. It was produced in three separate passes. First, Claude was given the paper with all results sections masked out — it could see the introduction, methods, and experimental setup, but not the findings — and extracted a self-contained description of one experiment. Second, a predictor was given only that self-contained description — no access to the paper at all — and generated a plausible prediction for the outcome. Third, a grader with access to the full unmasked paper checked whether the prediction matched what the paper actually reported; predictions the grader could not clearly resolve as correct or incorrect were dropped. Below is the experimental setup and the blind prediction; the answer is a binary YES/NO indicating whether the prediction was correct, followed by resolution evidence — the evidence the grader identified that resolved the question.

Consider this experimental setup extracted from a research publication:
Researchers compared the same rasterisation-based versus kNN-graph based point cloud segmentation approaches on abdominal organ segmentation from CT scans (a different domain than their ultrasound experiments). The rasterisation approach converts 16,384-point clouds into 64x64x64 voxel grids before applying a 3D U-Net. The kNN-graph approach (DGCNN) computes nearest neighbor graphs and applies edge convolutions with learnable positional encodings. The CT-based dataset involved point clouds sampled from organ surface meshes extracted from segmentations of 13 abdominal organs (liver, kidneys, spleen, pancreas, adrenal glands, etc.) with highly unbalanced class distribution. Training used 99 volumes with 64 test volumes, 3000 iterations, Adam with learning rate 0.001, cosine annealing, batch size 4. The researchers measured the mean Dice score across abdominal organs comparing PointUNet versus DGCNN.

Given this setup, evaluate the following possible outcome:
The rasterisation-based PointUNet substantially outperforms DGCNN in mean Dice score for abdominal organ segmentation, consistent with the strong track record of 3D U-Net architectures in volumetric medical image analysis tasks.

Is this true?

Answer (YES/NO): NO